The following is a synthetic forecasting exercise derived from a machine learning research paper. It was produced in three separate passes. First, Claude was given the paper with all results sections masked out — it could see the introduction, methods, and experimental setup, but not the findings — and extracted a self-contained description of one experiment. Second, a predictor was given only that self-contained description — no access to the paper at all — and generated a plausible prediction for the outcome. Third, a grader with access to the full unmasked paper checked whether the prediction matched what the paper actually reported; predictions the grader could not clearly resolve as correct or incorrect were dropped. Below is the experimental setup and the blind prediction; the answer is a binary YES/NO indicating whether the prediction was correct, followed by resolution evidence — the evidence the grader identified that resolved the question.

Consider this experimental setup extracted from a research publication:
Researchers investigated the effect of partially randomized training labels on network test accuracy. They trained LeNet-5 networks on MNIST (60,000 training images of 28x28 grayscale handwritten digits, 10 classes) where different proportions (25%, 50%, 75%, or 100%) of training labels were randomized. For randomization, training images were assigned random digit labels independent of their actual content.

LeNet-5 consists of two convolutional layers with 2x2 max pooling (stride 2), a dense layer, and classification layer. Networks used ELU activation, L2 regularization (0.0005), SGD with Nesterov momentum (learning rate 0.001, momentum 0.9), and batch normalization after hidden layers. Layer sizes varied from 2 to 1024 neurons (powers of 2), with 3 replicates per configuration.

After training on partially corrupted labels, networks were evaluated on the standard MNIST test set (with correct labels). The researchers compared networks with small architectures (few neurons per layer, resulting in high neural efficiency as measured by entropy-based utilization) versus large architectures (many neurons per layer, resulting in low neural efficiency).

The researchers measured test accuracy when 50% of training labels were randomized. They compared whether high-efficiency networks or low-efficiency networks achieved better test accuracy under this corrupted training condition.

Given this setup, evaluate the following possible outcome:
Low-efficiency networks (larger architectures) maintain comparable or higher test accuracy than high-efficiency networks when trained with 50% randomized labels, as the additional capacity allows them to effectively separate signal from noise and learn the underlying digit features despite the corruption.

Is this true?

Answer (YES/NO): NO